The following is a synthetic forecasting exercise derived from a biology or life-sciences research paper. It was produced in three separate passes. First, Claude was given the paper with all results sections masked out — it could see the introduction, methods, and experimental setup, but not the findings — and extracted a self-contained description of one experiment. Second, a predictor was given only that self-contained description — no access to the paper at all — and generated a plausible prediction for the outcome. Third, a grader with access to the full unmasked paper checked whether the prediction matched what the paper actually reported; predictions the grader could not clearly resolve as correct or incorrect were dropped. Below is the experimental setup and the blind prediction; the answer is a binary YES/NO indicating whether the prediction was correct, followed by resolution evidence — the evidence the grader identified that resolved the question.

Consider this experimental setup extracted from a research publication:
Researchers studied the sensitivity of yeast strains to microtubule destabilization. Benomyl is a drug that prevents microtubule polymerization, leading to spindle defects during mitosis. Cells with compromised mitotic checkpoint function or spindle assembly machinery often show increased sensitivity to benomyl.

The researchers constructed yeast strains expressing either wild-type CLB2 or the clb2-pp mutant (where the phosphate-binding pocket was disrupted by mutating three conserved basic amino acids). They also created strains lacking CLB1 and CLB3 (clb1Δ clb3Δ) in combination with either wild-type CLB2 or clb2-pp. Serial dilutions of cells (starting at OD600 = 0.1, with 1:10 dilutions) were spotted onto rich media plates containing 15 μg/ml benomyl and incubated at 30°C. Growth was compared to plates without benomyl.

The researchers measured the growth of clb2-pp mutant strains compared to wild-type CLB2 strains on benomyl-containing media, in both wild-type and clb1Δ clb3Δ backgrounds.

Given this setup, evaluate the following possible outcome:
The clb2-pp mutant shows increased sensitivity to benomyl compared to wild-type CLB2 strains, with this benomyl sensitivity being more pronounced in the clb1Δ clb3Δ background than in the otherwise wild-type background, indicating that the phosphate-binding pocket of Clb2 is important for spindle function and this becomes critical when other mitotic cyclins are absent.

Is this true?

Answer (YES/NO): NO